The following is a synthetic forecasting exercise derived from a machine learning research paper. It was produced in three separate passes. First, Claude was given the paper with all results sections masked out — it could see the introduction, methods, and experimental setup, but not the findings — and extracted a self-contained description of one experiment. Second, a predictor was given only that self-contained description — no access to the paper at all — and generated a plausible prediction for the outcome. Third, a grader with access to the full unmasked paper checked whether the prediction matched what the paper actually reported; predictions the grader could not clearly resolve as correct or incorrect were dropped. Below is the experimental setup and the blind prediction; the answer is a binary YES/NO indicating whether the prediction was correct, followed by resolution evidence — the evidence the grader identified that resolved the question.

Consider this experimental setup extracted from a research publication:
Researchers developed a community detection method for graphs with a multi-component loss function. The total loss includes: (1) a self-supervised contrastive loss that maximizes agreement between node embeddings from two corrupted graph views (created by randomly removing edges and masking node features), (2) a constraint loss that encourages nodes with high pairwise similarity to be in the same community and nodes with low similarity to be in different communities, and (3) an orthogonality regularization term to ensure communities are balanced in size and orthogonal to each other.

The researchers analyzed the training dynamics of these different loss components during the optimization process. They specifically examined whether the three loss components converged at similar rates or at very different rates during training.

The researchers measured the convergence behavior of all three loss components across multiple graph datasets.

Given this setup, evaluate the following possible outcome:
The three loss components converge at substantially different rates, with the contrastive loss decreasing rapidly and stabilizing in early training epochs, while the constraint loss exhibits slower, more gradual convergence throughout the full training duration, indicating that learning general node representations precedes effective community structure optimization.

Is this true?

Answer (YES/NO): NO